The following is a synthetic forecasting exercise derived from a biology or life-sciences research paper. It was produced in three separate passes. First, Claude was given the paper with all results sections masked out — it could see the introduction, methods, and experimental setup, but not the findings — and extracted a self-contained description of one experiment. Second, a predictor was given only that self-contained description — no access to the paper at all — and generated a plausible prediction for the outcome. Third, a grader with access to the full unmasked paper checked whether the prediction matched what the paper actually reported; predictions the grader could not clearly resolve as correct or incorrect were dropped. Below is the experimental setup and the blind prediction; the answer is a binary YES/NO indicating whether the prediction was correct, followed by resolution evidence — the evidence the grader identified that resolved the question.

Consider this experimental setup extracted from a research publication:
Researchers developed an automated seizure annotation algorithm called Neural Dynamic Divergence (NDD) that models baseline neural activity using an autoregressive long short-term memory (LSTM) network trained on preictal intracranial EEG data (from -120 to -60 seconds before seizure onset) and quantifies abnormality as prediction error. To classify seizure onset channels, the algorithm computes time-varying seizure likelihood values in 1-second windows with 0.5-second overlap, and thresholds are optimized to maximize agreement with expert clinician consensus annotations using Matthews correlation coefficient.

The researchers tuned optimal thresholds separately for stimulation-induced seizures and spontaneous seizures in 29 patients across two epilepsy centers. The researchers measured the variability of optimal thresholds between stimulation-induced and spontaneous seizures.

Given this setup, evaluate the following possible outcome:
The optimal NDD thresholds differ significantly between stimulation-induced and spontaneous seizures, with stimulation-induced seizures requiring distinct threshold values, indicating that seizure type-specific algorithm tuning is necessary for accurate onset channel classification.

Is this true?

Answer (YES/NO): YES